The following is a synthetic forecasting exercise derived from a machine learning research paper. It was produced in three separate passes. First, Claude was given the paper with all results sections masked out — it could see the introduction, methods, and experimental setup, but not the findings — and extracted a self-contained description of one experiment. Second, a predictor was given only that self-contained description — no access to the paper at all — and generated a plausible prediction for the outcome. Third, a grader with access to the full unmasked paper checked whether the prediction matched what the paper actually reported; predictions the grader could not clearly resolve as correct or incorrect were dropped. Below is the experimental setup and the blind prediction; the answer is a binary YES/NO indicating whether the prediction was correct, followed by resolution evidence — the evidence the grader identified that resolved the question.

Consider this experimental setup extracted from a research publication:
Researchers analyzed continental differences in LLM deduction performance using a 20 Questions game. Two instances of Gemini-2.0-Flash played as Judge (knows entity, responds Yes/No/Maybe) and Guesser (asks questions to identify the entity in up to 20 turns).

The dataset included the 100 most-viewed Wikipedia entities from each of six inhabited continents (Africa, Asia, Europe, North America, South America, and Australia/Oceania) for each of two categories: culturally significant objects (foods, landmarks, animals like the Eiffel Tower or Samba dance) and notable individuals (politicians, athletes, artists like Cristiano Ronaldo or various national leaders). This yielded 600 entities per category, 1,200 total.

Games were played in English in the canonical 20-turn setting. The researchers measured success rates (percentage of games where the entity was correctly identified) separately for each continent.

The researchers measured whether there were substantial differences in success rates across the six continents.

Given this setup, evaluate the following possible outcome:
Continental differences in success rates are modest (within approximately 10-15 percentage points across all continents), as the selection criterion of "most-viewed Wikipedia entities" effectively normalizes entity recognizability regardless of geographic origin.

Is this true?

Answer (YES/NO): NO